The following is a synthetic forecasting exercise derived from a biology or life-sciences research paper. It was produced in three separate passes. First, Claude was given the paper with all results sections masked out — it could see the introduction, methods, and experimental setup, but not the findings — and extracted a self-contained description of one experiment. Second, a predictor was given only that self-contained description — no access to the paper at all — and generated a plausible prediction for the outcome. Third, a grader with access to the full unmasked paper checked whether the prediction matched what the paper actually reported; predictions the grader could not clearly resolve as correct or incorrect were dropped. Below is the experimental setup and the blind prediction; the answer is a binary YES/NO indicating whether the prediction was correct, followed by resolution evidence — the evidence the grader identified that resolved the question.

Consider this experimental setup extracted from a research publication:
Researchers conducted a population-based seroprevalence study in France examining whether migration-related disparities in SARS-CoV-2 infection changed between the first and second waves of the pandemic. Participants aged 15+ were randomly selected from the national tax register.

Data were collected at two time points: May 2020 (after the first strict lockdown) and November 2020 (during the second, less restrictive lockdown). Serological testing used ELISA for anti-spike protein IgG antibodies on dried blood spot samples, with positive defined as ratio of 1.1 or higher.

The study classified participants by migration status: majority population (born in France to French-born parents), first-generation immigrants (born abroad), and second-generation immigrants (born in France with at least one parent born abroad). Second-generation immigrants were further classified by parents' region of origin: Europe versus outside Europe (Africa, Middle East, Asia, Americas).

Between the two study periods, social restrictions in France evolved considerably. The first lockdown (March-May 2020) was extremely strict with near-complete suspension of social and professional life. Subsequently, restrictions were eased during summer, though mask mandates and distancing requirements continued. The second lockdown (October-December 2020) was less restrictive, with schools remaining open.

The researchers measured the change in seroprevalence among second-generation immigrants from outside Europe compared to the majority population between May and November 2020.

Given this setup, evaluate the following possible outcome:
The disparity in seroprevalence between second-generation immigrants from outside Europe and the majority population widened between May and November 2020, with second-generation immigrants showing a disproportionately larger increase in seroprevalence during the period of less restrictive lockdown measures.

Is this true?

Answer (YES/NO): YES